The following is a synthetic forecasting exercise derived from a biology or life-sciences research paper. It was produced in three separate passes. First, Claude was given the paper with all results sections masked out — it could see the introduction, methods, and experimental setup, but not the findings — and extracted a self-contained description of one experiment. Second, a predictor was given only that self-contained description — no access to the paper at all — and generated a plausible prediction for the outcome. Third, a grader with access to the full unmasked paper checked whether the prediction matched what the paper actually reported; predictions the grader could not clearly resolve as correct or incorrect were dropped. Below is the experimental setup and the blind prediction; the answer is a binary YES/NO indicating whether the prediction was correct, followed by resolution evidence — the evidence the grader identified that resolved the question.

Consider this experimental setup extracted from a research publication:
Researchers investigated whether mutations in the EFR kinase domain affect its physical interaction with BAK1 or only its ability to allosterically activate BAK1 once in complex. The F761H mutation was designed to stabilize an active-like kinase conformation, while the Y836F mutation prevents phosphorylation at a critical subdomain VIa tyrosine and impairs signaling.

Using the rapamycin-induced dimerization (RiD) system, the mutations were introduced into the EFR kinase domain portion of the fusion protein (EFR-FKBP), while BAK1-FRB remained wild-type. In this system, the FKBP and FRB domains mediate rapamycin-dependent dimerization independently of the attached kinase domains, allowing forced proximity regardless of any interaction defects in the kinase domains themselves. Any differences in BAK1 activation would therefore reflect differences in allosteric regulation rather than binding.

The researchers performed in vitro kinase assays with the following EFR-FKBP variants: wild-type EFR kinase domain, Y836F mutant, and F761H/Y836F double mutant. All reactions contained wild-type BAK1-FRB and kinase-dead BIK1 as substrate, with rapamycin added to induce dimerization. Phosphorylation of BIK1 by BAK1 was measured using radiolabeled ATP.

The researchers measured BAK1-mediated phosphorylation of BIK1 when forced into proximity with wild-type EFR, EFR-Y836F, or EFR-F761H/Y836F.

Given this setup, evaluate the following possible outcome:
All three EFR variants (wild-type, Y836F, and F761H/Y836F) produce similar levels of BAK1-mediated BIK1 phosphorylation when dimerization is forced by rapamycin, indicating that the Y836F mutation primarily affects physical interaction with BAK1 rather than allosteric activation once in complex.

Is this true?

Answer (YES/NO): NO